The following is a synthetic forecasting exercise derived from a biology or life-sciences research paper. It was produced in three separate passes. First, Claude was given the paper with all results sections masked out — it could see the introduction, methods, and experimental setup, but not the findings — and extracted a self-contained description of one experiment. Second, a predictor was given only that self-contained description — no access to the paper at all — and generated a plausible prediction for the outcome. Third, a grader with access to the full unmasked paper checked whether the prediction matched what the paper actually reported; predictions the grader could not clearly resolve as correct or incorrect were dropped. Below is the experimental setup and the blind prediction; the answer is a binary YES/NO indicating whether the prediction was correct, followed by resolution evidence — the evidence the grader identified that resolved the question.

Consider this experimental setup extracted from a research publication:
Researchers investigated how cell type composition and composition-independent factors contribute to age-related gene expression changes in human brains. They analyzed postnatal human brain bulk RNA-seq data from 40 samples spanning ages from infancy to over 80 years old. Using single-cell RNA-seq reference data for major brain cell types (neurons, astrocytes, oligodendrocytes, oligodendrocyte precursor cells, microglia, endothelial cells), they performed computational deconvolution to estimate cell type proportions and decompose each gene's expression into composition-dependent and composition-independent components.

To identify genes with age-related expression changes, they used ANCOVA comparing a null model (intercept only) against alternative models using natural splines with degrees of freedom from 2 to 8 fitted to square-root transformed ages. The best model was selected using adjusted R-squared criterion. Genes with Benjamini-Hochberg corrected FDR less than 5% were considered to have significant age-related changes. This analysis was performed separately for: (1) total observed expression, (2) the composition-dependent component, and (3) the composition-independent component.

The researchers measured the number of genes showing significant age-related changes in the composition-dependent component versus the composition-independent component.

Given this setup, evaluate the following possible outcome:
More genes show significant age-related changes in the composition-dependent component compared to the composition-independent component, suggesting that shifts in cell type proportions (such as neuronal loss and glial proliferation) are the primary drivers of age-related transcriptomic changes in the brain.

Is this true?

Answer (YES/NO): YES